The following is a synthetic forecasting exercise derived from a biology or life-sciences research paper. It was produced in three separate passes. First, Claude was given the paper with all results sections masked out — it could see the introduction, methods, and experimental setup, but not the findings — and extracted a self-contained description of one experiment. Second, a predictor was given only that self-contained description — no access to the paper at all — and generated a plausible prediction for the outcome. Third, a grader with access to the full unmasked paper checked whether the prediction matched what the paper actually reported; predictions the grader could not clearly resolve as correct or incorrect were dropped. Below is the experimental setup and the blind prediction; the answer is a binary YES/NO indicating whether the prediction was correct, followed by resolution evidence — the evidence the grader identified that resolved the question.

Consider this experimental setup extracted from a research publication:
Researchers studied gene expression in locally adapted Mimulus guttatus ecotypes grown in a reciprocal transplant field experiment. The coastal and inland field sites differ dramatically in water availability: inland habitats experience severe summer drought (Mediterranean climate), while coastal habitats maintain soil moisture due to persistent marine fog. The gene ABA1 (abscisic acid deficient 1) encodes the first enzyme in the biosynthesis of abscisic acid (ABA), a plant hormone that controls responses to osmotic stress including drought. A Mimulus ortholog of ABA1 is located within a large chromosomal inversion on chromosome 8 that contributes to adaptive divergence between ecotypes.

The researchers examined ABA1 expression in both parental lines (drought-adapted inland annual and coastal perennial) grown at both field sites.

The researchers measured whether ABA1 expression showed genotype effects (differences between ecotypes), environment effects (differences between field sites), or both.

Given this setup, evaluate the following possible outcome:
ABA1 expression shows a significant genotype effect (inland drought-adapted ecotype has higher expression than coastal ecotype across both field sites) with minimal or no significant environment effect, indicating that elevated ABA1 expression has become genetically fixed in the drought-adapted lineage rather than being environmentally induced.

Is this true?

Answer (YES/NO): NO